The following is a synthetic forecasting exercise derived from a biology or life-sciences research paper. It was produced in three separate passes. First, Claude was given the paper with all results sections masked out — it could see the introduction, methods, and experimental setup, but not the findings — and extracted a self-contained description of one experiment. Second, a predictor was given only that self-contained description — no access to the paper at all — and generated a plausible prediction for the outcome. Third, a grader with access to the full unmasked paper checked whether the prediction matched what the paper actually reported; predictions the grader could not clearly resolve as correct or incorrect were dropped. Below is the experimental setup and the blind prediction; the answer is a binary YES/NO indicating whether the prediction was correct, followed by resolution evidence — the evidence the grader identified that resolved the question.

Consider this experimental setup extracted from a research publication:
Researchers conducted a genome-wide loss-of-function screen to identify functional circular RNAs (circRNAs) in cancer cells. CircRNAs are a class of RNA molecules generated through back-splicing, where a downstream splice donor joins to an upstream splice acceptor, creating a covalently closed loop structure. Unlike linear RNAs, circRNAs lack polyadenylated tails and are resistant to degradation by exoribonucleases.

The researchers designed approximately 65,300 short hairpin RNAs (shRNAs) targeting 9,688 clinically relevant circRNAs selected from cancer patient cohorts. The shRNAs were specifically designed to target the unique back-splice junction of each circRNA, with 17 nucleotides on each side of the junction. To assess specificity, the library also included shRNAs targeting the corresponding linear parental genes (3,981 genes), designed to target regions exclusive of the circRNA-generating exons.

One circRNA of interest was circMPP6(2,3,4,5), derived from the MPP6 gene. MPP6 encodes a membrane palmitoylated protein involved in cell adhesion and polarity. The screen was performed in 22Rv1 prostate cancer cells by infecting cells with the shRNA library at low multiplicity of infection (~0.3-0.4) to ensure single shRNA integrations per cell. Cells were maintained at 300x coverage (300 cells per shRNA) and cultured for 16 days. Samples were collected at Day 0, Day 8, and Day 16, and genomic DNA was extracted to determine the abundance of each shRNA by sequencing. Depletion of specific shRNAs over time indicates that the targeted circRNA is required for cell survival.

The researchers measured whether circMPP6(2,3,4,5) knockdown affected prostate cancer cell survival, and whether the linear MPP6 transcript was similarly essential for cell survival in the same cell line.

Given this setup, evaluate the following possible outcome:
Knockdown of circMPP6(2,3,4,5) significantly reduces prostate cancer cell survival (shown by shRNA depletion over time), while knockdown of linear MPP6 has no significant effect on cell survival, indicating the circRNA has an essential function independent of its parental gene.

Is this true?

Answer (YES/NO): YES